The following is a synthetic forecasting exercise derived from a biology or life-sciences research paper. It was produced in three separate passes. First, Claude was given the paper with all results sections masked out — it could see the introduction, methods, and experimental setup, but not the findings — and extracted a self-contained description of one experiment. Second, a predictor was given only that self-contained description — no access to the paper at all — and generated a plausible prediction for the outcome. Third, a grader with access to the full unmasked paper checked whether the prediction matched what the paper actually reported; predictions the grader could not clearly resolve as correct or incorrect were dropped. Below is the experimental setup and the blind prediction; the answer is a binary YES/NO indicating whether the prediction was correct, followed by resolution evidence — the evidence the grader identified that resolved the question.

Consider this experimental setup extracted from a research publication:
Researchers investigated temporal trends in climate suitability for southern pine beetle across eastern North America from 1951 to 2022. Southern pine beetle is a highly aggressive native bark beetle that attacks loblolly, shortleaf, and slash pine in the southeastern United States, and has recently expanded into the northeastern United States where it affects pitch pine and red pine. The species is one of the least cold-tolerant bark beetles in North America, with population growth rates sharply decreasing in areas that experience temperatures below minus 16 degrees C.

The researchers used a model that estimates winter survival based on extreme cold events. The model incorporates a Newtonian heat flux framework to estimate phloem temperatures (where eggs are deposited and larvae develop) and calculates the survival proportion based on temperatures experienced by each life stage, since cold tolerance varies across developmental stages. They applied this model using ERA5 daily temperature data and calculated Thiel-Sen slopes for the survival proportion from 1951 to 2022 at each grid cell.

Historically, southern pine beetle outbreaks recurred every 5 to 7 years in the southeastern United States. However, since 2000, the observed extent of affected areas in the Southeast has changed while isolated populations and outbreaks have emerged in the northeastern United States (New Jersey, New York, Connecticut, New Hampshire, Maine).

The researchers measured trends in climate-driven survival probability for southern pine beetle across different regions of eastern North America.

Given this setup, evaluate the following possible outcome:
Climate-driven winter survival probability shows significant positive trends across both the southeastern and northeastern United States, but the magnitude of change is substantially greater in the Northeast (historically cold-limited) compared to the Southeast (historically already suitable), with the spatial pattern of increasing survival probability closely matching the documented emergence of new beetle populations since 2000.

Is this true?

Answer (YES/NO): NO